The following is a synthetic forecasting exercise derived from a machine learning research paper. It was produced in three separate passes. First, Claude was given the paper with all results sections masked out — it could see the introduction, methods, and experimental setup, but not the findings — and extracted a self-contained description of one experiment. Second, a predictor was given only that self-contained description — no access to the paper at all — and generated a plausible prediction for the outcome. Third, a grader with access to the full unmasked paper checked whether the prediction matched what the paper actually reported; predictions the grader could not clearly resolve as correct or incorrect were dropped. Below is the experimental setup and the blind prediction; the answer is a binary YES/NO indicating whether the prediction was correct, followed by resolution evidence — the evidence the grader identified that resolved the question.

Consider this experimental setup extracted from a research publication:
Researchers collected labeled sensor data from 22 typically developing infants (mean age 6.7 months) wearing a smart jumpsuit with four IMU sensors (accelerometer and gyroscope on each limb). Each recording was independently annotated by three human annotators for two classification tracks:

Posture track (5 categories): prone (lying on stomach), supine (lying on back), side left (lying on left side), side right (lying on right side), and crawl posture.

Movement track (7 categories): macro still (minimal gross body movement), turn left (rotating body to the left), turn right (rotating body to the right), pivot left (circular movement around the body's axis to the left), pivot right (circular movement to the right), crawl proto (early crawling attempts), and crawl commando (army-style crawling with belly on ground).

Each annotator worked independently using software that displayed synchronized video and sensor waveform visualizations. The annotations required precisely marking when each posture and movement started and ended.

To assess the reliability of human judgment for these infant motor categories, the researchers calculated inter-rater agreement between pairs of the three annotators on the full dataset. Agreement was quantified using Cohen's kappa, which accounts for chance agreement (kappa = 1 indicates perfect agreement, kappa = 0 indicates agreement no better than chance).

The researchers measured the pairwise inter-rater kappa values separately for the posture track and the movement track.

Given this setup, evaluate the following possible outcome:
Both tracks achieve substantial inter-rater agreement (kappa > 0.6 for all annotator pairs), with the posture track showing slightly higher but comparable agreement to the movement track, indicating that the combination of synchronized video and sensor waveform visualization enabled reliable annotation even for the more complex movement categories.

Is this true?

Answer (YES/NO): NO